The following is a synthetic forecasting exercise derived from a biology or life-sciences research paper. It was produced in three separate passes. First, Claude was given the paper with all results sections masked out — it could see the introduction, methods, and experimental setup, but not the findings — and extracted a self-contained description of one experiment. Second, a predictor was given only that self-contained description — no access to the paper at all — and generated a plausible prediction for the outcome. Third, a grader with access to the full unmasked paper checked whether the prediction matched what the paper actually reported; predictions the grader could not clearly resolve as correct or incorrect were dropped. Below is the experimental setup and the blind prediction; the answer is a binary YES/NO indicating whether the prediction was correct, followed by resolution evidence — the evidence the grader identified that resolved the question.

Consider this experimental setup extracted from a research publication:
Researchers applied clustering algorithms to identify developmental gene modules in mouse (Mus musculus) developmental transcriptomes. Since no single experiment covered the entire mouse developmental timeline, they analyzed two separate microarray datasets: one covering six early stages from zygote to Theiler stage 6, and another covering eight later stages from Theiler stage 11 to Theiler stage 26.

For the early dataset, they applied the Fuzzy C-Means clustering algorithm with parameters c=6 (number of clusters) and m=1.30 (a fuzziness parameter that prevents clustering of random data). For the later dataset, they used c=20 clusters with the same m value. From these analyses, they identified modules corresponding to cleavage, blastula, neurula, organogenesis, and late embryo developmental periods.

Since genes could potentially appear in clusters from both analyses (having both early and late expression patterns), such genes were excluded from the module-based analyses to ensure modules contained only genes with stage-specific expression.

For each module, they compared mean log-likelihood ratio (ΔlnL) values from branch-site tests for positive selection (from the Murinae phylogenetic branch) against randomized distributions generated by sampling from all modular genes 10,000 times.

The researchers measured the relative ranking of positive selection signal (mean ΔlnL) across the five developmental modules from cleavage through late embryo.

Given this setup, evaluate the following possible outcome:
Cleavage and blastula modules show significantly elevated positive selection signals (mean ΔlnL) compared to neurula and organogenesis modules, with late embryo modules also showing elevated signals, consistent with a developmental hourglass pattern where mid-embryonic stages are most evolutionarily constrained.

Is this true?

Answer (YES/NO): NO